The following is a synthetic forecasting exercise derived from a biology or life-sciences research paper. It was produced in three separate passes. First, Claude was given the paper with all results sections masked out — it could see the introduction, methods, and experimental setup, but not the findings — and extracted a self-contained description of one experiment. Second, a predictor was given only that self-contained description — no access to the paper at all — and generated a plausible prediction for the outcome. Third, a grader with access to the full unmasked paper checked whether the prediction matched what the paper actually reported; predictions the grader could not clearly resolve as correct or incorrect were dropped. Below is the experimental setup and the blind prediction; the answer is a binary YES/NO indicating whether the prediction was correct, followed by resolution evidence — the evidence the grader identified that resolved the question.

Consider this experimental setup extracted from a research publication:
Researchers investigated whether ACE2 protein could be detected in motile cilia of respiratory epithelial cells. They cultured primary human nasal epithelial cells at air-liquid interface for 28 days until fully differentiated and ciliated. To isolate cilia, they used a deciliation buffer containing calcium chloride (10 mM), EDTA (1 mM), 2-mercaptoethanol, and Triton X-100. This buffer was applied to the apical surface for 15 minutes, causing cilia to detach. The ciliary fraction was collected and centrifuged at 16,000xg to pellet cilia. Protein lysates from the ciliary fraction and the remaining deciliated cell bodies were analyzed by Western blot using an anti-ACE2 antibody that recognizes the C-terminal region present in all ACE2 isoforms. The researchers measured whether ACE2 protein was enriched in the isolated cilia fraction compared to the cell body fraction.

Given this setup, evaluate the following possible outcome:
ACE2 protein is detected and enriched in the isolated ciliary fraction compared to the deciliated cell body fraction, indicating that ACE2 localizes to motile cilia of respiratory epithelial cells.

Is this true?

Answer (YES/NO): YES